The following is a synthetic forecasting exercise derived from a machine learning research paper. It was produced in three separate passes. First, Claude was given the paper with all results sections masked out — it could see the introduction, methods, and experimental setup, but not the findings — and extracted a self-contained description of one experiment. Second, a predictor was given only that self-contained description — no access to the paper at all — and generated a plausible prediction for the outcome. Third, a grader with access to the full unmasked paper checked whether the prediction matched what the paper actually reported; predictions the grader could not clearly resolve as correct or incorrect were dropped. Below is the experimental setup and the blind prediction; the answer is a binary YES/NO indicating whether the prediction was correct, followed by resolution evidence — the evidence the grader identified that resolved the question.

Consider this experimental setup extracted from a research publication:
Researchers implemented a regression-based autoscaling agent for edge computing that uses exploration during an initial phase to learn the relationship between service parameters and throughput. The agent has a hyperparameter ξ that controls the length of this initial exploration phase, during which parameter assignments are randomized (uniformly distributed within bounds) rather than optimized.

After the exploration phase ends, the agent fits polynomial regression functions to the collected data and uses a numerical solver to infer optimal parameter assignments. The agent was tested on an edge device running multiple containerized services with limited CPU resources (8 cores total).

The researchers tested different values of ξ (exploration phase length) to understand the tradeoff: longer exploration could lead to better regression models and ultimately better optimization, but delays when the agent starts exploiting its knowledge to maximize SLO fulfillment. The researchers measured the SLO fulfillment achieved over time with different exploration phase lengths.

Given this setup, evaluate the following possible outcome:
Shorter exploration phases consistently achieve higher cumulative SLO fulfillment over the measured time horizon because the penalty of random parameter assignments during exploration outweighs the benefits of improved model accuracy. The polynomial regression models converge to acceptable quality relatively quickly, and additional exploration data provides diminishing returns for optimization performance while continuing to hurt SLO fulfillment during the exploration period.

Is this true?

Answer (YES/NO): NO